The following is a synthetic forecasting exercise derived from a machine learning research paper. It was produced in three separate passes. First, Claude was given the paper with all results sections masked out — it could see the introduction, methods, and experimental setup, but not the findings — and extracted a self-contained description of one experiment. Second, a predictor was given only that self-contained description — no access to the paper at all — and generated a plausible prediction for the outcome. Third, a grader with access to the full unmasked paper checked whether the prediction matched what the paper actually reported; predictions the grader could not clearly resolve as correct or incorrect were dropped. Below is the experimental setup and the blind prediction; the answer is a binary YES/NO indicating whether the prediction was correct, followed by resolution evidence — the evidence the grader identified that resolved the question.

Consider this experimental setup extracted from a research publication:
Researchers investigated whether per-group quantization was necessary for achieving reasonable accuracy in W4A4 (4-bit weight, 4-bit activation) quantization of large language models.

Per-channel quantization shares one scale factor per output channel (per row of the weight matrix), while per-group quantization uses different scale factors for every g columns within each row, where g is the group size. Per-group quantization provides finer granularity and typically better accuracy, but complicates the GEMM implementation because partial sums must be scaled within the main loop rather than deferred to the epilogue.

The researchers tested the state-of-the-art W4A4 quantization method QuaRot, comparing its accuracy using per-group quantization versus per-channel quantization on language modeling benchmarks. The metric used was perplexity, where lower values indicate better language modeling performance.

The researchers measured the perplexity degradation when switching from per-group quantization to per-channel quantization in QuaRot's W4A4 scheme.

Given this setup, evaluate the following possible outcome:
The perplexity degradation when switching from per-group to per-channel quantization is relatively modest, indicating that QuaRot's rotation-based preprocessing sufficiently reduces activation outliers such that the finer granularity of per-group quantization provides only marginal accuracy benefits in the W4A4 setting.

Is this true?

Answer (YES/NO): NO